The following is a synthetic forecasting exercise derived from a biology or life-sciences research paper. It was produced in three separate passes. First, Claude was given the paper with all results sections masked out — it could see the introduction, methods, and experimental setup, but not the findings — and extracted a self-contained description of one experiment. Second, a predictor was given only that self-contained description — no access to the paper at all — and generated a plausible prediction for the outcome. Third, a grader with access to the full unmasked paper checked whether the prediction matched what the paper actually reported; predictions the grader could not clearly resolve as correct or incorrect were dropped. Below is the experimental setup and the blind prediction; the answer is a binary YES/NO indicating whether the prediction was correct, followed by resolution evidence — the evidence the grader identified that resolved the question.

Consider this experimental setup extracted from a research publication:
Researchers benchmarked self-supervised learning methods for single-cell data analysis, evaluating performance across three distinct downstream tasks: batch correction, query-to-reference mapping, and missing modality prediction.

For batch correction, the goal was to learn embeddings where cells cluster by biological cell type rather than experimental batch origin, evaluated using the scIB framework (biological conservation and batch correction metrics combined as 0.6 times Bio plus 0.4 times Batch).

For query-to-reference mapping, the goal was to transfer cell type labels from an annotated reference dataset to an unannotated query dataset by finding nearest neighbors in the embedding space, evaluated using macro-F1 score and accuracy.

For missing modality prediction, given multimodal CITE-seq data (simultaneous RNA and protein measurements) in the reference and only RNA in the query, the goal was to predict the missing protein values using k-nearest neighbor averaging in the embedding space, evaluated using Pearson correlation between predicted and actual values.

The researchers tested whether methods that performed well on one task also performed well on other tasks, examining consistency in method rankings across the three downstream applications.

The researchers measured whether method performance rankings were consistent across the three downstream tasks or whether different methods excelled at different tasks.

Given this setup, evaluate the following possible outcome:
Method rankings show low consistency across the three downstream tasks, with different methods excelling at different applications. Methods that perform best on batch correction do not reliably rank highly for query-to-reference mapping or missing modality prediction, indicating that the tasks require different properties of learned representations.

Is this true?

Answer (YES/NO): NO